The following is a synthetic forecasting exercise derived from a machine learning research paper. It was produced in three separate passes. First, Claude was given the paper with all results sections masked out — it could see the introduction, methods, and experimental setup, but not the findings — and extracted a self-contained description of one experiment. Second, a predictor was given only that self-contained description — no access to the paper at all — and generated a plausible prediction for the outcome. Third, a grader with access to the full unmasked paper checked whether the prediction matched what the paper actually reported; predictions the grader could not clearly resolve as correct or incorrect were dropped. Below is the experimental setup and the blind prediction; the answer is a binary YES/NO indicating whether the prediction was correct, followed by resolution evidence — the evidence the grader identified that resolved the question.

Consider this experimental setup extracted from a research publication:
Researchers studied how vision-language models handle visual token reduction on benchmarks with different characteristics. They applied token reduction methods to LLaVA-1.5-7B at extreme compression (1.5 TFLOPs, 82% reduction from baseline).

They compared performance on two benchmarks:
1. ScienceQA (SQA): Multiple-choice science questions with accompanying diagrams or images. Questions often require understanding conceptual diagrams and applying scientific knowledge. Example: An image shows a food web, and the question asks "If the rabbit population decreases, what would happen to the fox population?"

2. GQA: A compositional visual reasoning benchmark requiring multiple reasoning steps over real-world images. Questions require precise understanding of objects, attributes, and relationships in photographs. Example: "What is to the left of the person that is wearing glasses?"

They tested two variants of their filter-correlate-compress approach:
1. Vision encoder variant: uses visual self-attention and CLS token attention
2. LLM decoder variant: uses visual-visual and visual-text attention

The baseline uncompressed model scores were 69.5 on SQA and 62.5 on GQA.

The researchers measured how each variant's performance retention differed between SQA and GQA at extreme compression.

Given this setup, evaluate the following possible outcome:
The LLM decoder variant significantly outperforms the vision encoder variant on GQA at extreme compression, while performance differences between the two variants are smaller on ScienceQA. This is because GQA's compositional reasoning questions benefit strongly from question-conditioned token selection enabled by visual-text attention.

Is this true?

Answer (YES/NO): NO